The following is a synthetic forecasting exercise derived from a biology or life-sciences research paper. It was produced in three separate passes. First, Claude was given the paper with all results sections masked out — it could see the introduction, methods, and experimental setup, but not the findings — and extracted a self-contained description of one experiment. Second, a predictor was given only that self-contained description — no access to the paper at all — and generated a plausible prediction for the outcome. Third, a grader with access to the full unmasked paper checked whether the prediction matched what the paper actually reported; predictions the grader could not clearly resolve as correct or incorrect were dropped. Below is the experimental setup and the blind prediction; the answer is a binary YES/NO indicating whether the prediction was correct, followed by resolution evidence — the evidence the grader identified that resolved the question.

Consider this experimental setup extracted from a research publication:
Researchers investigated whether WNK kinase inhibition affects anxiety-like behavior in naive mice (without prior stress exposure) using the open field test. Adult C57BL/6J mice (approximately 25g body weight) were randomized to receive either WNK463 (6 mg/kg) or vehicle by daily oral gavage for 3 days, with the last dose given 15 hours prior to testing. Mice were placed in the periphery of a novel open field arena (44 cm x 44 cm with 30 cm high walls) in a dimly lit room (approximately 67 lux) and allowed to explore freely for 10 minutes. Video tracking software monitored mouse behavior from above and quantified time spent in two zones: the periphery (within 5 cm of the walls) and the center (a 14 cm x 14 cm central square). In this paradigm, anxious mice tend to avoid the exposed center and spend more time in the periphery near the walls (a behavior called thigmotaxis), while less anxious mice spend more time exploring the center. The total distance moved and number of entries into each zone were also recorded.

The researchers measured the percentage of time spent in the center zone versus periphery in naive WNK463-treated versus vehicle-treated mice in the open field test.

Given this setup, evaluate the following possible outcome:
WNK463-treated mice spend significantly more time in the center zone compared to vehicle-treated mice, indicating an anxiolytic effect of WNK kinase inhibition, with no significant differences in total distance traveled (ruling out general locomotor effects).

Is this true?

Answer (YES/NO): NO